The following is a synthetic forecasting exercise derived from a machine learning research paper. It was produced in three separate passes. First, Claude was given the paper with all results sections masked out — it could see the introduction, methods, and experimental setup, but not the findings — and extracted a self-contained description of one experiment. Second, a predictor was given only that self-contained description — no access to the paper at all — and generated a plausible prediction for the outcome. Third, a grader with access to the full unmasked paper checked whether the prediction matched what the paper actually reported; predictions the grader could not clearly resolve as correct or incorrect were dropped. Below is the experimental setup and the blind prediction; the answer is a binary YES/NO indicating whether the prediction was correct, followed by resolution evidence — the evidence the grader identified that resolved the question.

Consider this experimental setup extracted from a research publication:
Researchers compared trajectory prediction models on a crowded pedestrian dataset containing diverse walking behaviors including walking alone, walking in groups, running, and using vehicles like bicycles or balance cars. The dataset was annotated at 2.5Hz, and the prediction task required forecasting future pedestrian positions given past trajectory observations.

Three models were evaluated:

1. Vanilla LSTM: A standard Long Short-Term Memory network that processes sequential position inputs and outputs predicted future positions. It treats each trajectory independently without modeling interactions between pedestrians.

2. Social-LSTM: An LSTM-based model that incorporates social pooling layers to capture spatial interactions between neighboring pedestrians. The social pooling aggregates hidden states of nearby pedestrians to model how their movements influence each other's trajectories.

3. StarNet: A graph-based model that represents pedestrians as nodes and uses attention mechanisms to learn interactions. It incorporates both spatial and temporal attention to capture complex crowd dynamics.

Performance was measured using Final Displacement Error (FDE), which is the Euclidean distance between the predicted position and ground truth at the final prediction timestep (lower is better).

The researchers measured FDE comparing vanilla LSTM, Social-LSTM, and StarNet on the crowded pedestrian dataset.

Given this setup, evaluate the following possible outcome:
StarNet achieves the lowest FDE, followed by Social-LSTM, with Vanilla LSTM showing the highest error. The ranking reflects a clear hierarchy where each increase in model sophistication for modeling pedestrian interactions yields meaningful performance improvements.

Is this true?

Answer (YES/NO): NO